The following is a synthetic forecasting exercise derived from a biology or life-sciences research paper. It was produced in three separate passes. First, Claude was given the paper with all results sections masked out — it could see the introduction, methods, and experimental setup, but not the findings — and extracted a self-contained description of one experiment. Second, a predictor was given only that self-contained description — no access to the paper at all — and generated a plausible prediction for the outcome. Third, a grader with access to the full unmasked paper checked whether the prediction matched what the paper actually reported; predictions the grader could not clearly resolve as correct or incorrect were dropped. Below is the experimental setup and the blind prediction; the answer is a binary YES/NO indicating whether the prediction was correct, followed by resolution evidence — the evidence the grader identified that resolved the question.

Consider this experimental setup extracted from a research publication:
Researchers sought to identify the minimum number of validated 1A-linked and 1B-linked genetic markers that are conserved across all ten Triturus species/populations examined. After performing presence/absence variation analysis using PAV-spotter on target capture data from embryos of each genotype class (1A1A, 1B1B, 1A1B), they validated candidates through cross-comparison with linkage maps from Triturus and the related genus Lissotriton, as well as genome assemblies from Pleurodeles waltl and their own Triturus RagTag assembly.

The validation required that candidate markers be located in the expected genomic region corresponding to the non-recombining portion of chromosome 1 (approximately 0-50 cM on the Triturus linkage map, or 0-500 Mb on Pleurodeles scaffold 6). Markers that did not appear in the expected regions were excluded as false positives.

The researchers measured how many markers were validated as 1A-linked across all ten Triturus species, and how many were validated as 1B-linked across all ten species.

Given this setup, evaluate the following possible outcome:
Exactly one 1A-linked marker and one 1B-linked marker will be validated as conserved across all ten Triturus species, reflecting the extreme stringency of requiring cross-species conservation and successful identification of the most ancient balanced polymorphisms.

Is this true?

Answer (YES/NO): NO